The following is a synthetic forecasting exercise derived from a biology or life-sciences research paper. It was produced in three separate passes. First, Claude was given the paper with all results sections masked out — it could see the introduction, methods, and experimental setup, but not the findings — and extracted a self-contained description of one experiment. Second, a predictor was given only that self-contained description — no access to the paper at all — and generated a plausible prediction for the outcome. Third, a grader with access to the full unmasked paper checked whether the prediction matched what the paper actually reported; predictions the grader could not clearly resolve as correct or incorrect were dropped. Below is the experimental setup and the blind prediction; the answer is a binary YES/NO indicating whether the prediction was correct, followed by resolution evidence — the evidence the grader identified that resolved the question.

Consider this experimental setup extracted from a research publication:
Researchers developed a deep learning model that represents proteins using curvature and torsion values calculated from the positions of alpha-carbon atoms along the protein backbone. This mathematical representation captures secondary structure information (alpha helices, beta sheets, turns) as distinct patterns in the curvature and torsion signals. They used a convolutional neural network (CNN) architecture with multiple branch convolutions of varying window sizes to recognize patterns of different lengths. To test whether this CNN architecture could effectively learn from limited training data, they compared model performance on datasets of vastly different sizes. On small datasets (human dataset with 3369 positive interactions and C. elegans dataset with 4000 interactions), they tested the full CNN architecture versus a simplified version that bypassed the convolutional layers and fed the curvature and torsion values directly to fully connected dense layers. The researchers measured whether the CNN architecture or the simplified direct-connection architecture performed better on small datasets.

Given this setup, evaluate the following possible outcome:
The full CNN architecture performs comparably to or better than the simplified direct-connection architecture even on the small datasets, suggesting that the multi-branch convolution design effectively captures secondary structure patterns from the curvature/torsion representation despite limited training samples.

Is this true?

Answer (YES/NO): NO